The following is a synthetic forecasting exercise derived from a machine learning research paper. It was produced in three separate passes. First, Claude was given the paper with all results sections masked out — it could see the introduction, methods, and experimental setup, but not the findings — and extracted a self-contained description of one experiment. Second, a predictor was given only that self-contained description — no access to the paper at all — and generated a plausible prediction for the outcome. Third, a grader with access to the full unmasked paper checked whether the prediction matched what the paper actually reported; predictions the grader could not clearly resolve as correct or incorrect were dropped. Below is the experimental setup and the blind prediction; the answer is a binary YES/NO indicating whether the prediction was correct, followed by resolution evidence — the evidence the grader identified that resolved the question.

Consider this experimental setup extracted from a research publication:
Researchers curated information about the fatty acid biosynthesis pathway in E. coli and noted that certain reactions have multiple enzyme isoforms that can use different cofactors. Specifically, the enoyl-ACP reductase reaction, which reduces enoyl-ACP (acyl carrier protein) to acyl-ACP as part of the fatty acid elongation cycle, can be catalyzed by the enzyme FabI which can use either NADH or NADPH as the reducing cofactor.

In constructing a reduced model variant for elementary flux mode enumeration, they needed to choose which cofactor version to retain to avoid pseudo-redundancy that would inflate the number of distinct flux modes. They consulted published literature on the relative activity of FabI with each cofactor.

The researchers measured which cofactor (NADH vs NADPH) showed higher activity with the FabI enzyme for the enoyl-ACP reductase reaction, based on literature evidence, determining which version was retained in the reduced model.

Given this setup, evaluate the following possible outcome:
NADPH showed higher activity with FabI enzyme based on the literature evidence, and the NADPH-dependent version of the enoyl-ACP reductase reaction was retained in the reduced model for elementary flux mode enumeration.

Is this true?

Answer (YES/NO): NO